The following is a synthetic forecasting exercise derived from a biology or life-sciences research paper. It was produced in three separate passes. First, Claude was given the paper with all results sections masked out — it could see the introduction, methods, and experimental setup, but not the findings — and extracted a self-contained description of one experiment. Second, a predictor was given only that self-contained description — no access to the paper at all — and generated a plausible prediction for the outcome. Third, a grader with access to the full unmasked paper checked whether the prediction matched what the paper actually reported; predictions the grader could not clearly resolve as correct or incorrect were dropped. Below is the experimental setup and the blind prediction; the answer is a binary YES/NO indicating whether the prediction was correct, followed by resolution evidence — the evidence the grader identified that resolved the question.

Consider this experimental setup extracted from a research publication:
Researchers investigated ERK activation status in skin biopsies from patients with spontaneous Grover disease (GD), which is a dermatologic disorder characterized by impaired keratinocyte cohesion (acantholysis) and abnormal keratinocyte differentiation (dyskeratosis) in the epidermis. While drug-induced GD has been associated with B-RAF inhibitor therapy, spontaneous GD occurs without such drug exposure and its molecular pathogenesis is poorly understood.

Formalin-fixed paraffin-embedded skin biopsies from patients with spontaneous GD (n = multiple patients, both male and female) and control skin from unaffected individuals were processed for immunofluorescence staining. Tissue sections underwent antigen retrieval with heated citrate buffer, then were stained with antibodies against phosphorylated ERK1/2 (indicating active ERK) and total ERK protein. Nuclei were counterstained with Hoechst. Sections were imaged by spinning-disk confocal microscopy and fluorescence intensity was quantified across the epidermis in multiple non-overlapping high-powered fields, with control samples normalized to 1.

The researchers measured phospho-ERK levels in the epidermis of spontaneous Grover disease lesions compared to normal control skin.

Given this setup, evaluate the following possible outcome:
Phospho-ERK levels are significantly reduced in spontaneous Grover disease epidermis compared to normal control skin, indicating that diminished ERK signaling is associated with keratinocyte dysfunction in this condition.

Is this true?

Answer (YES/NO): NO